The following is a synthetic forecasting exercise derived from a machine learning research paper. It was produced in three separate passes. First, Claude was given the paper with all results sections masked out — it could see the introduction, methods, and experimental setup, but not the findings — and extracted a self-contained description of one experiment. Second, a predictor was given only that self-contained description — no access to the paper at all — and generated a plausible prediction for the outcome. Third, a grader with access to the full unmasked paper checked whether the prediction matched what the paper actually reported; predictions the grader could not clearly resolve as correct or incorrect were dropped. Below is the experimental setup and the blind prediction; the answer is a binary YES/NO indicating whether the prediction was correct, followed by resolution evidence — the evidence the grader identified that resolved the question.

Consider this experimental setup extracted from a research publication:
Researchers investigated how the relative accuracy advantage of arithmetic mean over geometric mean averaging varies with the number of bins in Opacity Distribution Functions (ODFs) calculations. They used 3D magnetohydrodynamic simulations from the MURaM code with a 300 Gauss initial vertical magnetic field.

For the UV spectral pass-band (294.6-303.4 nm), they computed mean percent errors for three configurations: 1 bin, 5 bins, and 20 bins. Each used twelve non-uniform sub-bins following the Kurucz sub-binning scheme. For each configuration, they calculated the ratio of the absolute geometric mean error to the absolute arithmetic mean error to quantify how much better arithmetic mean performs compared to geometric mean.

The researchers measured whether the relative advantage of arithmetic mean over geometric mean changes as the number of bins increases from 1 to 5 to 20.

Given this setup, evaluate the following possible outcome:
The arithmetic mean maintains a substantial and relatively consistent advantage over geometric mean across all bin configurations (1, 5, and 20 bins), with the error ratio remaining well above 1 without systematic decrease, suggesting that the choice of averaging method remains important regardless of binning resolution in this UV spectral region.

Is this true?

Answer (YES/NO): YES